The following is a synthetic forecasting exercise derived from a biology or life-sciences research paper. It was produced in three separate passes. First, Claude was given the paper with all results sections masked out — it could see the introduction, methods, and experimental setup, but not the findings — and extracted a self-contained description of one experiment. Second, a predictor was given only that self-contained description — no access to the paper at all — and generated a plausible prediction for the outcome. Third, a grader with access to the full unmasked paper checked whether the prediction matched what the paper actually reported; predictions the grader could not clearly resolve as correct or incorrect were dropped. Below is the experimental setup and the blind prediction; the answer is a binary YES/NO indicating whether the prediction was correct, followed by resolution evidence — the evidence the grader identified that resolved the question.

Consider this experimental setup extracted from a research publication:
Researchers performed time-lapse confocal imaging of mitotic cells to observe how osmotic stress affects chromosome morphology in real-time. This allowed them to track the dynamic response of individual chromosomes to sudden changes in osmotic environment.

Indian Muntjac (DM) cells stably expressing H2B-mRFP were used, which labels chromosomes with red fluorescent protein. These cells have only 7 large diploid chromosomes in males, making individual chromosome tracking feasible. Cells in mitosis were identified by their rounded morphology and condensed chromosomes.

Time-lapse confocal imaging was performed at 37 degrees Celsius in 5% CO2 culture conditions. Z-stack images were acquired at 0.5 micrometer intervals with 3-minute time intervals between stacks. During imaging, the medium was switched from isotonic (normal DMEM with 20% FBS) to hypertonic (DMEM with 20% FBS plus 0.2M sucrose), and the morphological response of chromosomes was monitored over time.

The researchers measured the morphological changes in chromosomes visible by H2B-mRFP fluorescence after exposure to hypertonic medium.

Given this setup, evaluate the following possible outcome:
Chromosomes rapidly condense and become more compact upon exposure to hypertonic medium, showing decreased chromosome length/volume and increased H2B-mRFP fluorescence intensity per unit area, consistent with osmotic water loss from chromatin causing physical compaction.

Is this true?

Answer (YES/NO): NO